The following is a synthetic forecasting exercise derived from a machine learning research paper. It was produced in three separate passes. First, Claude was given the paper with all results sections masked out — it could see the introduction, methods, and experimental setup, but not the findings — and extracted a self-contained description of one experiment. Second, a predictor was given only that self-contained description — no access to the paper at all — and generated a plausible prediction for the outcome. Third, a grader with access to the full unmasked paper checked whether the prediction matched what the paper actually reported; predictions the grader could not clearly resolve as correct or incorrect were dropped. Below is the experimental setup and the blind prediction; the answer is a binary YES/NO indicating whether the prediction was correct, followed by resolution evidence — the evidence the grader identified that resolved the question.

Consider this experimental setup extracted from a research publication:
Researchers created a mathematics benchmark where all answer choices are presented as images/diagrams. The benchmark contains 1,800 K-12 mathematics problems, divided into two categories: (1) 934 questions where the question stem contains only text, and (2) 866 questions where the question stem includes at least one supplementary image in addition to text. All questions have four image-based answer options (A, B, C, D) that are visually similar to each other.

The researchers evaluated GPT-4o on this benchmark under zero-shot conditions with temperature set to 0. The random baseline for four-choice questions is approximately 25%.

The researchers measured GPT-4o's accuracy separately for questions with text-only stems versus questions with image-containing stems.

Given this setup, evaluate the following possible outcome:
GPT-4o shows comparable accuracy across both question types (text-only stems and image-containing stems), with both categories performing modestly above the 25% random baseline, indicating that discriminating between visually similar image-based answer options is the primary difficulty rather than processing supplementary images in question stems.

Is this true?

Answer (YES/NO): NO